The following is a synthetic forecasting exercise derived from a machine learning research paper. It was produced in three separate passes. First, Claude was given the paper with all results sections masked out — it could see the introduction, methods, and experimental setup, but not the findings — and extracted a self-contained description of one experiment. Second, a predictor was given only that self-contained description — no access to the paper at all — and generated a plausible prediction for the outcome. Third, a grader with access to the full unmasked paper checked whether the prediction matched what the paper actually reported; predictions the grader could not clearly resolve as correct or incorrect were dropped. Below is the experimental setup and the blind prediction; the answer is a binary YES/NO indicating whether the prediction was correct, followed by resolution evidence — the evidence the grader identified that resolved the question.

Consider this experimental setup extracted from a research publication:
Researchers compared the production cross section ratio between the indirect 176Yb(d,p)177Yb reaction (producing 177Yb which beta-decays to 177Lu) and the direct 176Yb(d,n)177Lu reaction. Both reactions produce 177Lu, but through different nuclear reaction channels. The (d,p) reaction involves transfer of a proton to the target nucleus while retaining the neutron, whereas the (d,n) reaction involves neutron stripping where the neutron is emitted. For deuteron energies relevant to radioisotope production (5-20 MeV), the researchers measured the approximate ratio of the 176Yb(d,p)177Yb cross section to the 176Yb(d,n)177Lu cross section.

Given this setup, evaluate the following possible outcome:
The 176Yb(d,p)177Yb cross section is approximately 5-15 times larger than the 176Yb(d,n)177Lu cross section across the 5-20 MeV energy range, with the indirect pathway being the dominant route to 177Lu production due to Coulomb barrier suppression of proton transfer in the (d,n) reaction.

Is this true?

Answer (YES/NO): YES